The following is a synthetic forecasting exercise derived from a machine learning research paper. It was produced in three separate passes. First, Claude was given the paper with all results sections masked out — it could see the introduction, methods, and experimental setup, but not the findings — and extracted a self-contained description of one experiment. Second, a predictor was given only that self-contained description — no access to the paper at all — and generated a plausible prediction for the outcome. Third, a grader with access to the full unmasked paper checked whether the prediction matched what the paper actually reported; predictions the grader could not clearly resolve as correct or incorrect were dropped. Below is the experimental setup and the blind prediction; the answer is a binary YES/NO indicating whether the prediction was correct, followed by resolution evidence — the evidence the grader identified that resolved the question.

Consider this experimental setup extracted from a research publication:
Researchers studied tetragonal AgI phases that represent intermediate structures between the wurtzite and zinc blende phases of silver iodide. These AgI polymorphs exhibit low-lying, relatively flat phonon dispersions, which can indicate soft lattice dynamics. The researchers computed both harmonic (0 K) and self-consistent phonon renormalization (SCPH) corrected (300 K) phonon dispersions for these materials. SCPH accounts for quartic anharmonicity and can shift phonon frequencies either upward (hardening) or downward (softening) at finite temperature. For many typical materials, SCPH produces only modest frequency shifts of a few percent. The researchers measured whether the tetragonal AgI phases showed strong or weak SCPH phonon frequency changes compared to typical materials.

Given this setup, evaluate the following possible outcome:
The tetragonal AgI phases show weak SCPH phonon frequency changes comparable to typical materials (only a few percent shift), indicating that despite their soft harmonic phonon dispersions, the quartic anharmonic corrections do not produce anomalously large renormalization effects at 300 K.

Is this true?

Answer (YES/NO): NO